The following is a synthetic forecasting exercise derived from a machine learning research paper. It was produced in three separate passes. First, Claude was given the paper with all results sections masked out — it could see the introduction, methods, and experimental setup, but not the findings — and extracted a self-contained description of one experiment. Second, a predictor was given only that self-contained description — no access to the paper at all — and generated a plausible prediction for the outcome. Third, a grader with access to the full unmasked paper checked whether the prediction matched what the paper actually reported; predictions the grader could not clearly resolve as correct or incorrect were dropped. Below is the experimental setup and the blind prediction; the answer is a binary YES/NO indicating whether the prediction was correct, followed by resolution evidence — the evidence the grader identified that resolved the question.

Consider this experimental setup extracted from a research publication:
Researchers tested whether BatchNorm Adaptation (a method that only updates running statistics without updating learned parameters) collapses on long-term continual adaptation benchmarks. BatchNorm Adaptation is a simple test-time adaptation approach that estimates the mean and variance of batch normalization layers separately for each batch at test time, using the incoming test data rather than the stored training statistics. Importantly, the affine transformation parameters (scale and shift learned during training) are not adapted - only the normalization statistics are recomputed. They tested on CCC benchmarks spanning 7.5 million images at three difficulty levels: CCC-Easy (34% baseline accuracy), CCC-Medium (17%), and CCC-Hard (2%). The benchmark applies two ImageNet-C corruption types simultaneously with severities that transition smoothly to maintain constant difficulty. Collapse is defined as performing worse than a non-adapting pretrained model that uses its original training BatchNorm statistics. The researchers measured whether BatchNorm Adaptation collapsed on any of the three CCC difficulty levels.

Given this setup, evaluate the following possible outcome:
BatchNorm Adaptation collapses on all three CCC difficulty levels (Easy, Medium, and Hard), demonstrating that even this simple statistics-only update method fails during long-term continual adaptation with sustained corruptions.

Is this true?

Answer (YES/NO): NO